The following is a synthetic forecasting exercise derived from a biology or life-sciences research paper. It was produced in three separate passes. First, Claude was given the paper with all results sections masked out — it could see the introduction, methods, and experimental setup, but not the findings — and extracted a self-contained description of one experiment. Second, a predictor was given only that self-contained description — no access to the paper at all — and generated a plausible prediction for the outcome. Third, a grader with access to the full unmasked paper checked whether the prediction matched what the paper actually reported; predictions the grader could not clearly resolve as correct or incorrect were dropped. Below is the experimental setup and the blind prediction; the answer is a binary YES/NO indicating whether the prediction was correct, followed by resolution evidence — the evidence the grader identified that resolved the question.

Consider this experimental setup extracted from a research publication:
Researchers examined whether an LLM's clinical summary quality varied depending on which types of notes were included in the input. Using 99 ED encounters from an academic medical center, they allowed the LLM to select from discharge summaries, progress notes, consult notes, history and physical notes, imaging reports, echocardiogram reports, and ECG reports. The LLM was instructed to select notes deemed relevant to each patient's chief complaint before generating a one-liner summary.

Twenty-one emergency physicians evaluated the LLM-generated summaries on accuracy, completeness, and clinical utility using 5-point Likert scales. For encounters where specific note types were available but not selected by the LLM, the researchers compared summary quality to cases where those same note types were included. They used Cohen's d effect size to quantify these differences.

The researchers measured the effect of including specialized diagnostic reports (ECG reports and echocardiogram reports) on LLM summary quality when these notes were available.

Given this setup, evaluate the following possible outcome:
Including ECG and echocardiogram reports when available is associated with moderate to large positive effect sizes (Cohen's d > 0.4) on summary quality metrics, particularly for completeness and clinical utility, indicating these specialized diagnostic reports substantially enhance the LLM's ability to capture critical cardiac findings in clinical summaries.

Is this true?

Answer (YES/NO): NO